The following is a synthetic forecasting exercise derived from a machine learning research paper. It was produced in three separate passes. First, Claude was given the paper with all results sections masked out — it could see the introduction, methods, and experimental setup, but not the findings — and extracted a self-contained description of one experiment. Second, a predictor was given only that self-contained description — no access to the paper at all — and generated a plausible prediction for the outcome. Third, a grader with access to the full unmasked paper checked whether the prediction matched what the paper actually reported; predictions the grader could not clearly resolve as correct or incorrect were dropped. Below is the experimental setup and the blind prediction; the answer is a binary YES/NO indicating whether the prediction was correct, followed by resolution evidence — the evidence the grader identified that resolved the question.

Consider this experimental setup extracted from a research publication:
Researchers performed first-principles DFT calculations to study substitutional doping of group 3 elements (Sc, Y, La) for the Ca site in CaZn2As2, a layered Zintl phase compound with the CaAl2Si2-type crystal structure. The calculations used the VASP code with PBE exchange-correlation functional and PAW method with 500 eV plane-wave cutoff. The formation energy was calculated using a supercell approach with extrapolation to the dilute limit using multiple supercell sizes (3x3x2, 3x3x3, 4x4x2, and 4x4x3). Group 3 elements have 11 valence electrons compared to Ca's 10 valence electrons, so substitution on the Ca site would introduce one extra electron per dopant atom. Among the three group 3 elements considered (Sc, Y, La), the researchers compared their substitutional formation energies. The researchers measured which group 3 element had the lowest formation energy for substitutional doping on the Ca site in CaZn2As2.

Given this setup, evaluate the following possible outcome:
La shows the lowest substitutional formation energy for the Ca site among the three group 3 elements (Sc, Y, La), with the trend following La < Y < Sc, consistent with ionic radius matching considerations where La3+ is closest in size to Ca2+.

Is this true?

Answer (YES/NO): YES